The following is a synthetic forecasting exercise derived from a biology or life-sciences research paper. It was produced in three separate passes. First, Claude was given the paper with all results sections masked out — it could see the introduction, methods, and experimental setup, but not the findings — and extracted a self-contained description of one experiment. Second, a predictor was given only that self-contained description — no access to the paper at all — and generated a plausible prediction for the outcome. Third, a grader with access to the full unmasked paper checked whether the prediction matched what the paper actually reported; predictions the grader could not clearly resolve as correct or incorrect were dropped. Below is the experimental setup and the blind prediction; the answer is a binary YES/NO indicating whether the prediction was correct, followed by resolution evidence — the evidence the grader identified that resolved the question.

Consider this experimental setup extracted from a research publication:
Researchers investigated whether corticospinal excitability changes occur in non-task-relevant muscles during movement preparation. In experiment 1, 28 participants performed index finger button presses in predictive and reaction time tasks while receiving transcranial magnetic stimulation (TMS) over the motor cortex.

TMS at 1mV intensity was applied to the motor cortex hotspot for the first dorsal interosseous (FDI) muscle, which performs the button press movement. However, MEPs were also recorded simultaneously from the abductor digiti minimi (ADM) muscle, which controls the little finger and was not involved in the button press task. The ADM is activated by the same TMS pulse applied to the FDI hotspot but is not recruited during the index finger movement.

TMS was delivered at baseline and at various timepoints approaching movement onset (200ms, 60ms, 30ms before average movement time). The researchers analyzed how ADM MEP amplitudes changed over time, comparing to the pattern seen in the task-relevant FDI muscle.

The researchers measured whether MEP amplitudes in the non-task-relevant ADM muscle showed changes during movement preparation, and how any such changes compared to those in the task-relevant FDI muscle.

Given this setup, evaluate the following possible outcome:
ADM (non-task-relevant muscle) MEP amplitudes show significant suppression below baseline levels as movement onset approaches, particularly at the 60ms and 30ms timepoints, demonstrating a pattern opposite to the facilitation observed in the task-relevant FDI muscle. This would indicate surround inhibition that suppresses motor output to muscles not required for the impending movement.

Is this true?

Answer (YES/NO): NO